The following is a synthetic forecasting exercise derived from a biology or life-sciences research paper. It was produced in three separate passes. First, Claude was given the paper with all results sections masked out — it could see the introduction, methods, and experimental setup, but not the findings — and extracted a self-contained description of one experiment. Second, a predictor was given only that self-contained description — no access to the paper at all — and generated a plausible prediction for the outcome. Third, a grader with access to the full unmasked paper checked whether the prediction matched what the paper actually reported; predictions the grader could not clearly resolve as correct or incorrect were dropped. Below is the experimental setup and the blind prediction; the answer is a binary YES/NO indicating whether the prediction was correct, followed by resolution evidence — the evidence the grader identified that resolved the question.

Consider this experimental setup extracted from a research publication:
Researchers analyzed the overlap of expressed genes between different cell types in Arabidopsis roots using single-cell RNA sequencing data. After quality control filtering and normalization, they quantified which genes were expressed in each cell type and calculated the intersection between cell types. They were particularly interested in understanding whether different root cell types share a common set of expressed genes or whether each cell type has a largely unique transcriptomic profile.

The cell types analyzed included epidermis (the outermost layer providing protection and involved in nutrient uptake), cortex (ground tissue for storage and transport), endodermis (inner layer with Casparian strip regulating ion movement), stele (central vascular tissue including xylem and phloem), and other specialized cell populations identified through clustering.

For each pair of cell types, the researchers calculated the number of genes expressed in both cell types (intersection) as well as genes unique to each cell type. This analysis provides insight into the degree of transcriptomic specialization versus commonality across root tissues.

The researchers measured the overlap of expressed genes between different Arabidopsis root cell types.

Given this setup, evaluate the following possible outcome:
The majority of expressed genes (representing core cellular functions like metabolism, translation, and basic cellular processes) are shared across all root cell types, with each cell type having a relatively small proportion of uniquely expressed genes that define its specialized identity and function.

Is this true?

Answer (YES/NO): NO